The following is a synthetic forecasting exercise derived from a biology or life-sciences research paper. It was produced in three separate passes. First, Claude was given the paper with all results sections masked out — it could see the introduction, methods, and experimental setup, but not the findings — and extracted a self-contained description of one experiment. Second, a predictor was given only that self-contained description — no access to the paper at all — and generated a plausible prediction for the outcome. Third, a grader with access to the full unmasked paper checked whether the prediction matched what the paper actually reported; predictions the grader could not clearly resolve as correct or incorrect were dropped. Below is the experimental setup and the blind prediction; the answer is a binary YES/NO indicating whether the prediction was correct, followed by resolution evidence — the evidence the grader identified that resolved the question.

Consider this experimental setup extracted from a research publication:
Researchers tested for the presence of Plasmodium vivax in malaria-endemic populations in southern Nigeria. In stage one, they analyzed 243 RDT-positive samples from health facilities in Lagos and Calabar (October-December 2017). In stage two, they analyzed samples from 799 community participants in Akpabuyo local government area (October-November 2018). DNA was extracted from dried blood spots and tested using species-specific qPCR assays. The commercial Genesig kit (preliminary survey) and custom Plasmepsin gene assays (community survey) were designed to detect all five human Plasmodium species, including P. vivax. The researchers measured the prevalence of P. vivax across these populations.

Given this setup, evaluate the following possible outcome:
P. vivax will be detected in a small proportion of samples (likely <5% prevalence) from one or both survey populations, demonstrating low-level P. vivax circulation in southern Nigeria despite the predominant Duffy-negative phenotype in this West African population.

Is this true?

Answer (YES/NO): NO